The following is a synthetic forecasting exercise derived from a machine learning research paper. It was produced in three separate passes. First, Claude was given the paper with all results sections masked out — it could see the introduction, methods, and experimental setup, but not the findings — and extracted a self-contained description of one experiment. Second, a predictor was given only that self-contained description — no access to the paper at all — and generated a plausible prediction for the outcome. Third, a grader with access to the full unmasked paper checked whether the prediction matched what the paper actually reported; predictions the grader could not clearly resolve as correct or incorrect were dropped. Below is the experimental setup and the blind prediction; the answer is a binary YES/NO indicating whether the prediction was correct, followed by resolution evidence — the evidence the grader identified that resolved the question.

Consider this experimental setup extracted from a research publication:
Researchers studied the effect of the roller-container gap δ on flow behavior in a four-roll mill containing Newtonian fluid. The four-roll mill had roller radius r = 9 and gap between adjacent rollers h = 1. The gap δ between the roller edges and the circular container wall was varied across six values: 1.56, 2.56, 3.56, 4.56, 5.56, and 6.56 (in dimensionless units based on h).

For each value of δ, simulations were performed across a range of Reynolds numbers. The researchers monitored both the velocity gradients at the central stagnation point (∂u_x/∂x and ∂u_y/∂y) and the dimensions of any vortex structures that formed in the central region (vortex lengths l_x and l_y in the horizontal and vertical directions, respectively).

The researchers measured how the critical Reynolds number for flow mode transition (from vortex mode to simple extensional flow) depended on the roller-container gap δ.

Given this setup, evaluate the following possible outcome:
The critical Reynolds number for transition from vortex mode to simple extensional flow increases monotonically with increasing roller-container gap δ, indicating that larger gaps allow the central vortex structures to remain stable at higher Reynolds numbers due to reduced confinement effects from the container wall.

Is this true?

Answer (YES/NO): NO